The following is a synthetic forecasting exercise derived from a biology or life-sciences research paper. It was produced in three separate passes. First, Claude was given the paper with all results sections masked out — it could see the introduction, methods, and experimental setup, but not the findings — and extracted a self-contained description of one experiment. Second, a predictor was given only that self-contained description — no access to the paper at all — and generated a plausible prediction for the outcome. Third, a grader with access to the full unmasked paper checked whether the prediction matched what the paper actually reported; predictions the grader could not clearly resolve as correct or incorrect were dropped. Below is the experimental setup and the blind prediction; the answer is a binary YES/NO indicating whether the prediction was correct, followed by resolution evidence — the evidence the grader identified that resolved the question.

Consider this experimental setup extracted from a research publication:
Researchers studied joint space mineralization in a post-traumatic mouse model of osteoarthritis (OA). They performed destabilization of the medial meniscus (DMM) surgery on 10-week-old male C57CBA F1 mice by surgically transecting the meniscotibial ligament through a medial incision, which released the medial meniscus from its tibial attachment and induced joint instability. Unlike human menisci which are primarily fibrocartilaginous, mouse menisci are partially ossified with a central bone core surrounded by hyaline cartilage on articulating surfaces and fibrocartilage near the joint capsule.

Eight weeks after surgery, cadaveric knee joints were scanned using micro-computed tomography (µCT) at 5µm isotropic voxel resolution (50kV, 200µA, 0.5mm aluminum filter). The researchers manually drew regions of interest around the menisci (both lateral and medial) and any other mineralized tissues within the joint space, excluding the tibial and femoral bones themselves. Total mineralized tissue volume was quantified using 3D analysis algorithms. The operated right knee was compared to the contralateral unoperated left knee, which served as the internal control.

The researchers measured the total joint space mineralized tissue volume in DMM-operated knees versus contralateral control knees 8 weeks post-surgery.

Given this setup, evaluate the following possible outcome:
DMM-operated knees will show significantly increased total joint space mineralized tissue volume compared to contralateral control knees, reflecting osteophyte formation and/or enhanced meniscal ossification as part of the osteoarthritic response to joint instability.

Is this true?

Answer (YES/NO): YES